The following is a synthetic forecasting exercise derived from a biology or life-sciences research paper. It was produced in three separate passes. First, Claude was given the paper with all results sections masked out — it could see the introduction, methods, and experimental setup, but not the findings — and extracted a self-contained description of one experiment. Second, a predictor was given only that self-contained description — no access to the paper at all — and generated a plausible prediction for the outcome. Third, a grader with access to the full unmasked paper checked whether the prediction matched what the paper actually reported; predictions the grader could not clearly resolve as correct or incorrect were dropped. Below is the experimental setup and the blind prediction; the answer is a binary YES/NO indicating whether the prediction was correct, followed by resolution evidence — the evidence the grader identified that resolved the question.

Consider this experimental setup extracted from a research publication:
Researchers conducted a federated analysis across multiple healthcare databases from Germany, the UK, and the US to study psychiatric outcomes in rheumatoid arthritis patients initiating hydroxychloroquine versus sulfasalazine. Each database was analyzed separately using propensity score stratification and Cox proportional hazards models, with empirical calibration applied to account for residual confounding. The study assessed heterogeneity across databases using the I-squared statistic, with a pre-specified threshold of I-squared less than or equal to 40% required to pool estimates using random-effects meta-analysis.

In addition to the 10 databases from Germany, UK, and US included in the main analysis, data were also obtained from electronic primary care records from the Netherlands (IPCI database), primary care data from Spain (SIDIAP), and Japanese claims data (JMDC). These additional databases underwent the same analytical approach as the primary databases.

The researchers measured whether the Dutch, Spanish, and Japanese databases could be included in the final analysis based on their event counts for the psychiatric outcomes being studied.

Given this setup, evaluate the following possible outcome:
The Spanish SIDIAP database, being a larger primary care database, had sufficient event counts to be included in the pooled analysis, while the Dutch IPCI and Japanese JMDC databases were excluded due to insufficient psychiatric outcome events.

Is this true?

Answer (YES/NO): NO